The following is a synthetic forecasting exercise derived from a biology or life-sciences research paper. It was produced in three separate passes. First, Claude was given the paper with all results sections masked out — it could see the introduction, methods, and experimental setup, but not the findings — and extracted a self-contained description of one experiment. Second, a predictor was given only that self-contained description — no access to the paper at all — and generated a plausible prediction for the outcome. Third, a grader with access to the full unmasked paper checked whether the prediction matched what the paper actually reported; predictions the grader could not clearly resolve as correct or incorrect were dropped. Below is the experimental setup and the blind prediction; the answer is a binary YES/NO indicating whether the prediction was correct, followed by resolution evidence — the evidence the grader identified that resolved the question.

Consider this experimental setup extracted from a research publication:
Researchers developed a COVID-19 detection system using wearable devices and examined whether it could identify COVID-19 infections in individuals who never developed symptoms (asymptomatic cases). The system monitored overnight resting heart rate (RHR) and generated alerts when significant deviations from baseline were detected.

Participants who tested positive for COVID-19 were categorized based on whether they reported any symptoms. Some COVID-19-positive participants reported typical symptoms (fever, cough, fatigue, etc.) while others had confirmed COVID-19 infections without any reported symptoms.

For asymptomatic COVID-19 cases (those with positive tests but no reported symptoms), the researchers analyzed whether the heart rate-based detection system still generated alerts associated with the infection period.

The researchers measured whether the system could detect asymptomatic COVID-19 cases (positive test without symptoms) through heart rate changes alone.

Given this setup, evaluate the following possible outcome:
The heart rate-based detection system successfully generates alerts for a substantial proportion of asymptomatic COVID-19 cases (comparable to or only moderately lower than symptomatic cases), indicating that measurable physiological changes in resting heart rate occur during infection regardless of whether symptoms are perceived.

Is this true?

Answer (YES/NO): YES